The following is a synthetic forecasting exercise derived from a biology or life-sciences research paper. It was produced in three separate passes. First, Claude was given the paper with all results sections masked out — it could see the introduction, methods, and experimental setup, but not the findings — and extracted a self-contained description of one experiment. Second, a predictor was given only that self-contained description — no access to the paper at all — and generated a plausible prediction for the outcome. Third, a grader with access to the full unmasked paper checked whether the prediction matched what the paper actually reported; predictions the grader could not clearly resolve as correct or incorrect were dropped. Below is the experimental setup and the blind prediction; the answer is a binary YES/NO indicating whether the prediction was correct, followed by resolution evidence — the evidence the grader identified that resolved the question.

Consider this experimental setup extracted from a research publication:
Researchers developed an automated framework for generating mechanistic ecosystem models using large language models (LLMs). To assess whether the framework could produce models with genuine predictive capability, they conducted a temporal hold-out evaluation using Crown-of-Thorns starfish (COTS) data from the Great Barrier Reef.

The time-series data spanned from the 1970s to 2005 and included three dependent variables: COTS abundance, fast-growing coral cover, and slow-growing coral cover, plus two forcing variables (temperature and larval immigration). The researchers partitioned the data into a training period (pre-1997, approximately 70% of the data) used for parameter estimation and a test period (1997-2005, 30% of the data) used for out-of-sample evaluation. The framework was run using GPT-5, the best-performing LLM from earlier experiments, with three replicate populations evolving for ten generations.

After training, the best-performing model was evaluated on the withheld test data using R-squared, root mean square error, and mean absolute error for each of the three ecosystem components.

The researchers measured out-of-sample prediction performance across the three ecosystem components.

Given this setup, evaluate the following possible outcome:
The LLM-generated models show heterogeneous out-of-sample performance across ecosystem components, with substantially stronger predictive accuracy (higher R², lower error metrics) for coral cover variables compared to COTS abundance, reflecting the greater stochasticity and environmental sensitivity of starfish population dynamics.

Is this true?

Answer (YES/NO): NO